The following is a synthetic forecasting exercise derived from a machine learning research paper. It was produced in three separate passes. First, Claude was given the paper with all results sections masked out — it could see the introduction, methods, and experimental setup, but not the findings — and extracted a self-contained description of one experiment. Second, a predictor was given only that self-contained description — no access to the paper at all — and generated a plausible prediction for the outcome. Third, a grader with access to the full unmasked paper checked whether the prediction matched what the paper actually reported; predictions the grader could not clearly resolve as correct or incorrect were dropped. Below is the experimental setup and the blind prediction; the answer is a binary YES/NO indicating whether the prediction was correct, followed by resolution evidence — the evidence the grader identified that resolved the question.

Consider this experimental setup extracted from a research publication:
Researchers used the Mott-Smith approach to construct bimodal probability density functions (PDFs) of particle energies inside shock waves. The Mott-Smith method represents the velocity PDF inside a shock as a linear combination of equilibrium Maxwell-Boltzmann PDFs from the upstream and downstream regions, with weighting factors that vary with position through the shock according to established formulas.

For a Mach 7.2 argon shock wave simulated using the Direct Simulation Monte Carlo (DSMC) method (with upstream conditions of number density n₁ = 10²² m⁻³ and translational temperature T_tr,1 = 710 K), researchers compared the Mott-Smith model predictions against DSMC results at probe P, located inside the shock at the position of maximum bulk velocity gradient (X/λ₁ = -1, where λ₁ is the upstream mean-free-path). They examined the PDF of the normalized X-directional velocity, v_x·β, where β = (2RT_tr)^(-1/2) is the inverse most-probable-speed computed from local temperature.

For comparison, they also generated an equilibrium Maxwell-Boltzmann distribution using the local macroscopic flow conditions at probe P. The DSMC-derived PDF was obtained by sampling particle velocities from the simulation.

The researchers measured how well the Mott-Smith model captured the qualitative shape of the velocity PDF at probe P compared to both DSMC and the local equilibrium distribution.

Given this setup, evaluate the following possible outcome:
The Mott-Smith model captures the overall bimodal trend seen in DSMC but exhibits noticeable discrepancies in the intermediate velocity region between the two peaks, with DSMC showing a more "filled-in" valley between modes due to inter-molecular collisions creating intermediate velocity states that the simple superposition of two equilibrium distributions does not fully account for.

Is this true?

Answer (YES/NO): NO